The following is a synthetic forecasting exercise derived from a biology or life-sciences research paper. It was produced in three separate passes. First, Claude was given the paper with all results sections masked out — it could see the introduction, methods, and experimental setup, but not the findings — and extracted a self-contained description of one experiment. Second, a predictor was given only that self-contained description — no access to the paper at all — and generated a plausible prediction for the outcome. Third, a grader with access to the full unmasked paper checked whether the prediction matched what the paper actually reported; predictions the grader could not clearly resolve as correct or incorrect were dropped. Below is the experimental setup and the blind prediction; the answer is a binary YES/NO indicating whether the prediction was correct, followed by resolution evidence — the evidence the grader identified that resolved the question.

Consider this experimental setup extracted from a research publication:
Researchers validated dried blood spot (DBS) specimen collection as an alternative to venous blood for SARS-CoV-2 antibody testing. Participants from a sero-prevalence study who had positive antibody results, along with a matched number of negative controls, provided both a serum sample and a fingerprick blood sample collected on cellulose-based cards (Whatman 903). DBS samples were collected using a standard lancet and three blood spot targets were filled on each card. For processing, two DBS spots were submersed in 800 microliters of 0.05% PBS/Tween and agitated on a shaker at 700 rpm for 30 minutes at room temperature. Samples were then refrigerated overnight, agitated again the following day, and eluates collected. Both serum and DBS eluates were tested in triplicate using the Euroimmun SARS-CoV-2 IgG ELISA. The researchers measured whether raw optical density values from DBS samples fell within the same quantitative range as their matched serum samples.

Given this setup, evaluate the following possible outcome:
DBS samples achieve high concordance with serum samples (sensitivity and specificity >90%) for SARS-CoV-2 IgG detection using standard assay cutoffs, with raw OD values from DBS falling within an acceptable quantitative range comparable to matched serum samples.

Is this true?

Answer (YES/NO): YES